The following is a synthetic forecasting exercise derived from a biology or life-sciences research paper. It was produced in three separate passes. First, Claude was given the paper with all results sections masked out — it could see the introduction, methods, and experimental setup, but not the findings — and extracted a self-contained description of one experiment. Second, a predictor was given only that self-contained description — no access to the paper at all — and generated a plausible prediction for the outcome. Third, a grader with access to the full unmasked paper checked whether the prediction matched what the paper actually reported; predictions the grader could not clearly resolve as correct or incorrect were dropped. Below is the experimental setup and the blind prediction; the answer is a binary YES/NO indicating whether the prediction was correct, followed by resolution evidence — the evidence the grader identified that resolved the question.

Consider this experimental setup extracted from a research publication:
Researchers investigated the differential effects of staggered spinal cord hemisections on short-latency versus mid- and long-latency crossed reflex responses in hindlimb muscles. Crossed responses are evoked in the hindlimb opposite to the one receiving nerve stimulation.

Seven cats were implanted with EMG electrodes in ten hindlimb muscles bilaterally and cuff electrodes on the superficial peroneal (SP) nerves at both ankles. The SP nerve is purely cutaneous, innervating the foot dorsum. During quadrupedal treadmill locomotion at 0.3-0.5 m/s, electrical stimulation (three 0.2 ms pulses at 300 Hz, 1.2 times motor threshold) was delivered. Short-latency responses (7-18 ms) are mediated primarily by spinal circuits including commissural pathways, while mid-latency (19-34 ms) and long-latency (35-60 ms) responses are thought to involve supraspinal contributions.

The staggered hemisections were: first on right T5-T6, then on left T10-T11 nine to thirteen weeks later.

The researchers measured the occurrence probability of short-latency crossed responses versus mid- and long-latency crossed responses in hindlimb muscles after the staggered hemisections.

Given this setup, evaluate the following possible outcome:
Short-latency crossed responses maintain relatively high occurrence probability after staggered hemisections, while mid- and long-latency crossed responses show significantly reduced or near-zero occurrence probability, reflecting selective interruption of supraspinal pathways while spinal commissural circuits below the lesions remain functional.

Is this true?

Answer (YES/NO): NO